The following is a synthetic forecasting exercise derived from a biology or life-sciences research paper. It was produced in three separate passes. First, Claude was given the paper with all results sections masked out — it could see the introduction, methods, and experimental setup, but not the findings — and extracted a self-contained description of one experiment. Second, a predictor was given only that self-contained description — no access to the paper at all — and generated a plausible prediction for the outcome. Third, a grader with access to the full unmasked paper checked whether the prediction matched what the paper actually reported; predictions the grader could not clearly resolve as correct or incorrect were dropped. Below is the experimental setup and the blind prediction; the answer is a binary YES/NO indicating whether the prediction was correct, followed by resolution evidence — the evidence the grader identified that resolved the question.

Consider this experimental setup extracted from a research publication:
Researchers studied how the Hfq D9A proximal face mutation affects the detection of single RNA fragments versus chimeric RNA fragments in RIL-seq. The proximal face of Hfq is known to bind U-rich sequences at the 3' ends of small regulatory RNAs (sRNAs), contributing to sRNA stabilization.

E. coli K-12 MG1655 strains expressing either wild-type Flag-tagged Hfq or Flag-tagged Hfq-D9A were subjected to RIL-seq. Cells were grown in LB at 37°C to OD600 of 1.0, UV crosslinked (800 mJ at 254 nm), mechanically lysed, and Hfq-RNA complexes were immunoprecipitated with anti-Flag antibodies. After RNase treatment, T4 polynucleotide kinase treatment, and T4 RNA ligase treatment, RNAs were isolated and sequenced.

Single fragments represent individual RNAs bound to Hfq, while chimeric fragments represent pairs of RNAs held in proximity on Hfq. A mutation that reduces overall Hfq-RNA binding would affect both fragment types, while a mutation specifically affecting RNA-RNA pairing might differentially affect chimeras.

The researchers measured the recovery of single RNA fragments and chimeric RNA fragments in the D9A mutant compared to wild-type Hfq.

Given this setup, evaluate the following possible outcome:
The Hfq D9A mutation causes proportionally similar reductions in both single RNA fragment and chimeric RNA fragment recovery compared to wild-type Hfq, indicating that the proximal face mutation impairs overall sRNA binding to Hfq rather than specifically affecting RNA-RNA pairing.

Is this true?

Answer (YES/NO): NO